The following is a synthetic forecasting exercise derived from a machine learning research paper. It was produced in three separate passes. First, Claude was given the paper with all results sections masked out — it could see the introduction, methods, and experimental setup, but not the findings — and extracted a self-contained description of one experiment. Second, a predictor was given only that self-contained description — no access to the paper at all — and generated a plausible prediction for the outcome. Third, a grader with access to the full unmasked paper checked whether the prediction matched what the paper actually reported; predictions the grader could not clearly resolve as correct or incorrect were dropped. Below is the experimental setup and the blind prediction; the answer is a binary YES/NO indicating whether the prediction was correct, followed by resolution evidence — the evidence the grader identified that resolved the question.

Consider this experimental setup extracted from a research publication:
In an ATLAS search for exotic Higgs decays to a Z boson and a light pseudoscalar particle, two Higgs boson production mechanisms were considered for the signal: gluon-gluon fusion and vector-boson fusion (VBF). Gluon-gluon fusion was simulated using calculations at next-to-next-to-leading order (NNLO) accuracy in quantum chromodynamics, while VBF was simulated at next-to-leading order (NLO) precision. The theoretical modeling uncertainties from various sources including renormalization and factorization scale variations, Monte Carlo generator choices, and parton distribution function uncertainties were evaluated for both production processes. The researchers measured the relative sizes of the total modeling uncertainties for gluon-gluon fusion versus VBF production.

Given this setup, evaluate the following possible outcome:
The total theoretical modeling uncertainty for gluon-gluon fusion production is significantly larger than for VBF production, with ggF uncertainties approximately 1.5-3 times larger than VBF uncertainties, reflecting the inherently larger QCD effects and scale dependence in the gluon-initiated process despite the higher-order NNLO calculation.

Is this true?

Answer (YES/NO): NO